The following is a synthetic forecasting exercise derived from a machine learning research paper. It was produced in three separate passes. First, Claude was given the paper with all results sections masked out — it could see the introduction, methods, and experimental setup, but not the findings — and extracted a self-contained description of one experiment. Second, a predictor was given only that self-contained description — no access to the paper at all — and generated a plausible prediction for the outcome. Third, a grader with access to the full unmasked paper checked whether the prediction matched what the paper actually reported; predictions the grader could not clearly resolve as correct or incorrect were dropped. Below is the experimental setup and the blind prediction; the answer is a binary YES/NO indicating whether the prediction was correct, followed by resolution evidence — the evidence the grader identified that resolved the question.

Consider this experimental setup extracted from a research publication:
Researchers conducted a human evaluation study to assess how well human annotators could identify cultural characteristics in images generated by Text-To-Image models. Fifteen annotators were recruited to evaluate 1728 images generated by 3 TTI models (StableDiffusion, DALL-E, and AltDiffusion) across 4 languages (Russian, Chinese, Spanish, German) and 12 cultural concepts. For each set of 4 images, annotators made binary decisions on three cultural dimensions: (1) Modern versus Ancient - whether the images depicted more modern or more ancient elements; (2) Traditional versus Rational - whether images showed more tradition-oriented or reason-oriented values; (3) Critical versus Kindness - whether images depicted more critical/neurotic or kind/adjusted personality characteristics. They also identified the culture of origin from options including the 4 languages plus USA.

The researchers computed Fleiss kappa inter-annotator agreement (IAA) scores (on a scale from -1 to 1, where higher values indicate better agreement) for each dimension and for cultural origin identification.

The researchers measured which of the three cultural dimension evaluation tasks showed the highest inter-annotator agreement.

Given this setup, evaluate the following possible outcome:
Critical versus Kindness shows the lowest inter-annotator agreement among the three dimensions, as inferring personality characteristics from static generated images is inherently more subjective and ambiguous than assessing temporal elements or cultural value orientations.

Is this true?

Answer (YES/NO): NO